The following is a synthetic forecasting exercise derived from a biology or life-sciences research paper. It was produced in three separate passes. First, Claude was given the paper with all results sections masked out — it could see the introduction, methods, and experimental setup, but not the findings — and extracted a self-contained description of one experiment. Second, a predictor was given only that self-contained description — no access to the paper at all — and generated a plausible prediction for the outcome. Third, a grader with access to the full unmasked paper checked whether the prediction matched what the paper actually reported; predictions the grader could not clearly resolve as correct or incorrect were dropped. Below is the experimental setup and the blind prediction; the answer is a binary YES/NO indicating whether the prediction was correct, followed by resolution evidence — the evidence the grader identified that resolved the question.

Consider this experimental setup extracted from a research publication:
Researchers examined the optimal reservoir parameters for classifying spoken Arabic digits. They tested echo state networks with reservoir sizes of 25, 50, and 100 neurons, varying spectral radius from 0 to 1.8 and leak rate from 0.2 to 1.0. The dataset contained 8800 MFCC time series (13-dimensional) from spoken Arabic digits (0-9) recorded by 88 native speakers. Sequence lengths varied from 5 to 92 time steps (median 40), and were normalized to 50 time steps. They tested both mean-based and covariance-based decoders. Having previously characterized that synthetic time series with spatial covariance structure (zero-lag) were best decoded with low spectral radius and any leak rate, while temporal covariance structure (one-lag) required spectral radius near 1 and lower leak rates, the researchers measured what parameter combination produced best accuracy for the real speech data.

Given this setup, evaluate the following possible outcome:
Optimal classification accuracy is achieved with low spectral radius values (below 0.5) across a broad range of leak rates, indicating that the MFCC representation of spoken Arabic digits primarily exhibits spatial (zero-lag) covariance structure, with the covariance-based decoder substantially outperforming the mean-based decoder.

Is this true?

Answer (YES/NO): NO